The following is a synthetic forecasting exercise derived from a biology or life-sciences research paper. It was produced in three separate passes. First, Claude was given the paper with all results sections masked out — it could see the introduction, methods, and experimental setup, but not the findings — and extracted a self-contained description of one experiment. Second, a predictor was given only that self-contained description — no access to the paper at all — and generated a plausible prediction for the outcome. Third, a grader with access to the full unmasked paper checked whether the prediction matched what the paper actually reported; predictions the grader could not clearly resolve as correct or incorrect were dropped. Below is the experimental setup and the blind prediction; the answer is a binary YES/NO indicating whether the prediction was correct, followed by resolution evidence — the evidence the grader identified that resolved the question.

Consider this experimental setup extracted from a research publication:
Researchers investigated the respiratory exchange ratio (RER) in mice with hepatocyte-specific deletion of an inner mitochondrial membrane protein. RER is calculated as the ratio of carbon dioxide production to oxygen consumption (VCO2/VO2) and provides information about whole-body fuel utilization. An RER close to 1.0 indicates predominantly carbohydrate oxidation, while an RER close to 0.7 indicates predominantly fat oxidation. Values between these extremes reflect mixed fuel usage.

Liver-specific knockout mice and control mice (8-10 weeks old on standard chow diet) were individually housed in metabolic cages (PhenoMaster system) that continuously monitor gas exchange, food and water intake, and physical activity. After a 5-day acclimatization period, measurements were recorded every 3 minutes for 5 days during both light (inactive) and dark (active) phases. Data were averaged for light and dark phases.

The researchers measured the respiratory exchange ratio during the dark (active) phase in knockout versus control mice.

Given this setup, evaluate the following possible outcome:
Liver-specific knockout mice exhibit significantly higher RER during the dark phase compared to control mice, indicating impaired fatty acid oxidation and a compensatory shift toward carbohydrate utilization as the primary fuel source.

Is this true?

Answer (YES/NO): NO